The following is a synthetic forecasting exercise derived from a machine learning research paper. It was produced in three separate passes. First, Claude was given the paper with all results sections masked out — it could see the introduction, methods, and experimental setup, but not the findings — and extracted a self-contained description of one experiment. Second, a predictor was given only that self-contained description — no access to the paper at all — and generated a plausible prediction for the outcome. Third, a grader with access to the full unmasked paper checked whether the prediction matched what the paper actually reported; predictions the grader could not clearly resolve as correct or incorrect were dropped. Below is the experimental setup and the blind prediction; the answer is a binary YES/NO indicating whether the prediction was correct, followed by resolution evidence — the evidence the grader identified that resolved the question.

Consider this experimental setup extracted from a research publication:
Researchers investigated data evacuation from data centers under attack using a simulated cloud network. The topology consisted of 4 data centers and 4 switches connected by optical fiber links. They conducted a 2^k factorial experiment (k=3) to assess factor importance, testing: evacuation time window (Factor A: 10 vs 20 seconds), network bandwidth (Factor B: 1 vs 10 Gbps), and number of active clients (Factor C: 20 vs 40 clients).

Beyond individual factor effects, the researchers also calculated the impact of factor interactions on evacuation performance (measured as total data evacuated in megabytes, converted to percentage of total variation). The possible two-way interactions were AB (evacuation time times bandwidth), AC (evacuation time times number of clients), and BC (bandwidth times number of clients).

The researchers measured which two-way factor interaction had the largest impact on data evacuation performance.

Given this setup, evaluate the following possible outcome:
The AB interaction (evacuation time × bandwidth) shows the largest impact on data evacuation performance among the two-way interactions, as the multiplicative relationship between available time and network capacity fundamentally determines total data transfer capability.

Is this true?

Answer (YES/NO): NO